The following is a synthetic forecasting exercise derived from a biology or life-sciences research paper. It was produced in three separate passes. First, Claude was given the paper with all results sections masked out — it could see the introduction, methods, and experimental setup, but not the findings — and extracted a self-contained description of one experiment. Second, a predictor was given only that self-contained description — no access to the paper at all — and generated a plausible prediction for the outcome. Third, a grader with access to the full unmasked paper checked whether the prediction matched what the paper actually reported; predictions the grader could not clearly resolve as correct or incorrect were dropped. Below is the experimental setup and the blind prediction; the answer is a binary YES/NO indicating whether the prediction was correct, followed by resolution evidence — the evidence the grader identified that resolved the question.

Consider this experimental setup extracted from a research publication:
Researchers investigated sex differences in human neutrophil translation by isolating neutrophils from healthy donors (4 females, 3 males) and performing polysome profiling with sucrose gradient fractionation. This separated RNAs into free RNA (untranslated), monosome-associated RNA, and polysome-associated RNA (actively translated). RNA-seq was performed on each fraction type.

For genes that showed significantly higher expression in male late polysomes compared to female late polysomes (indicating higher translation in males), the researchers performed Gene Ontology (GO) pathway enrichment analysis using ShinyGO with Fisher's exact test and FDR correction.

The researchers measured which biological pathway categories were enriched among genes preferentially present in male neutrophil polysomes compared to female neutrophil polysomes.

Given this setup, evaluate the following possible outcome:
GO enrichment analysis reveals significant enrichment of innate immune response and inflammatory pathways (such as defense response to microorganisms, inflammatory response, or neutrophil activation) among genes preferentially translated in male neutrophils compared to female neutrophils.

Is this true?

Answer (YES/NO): NO